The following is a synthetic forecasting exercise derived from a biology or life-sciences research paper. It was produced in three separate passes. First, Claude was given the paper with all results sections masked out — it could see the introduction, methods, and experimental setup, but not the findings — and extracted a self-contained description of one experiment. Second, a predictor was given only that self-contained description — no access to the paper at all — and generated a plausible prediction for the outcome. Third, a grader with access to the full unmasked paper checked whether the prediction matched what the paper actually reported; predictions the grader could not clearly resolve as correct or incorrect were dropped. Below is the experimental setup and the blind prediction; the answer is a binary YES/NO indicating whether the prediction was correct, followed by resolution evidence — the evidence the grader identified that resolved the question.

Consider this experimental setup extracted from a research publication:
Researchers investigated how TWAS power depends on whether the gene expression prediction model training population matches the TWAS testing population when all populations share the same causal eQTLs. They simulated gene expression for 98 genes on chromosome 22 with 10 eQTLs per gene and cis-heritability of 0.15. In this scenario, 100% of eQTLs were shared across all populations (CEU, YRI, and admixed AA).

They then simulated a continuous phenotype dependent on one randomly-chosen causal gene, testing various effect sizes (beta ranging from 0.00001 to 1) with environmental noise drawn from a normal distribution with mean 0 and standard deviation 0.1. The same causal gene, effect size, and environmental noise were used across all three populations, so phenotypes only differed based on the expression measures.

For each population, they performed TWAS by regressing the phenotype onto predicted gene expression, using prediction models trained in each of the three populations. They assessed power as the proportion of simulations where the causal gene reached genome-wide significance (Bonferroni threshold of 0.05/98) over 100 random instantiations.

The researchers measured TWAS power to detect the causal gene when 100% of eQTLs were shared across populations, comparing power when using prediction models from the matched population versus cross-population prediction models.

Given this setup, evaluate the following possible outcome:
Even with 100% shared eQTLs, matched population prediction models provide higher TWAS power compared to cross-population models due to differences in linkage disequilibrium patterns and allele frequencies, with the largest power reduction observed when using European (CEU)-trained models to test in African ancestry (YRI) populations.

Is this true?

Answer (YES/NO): NO